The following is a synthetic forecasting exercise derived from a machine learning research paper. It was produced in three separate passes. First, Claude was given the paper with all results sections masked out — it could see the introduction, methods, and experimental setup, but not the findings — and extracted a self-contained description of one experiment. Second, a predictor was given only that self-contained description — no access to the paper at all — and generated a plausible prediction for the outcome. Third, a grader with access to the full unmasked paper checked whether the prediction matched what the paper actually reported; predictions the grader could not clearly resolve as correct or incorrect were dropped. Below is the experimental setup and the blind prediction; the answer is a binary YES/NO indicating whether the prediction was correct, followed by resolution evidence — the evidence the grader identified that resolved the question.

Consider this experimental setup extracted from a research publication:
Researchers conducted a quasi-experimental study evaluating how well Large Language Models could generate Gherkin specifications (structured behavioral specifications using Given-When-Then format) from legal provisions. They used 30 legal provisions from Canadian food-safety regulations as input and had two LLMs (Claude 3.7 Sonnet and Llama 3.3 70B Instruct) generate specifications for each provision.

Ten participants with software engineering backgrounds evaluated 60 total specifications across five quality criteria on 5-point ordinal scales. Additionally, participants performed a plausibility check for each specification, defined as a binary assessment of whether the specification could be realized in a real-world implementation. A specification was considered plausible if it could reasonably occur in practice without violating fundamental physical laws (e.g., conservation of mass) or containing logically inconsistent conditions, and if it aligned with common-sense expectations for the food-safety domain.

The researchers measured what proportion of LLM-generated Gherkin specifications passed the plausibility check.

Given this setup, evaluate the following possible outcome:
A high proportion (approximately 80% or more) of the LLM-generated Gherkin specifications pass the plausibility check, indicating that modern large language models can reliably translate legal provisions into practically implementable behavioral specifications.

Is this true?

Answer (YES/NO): YES